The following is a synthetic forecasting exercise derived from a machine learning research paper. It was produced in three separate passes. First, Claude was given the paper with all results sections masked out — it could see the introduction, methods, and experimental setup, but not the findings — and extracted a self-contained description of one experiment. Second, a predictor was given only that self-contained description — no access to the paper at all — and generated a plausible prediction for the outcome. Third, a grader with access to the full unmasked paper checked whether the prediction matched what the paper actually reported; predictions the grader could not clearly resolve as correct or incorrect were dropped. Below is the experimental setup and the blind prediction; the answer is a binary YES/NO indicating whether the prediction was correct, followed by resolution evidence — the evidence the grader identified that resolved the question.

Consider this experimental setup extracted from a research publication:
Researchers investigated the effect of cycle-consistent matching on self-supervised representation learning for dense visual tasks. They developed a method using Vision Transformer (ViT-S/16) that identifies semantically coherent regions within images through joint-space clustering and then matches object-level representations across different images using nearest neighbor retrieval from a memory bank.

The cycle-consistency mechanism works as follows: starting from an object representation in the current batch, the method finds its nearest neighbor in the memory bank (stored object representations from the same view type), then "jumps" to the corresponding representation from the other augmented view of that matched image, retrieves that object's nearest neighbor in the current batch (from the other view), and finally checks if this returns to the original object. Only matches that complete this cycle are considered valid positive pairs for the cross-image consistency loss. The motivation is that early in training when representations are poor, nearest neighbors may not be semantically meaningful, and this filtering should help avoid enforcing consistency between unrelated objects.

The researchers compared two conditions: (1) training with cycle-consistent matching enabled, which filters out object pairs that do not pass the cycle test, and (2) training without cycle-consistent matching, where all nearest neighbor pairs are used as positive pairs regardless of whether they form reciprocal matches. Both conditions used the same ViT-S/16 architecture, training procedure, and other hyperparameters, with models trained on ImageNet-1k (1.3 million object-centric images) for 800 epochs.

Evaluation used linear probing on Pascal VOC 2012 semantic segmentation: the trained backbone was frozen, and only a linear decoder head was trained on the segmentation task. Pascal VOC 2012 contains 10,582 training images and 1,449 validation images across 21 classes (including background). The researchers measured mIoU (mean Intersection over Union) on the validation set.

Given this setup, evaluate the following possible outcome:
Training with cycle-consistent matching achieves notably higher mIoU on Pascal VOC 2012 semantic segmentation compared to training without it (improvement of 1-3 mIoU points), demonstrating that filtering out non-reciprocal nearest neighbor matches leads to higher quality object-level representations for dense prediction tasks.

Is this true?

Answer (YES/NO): NO